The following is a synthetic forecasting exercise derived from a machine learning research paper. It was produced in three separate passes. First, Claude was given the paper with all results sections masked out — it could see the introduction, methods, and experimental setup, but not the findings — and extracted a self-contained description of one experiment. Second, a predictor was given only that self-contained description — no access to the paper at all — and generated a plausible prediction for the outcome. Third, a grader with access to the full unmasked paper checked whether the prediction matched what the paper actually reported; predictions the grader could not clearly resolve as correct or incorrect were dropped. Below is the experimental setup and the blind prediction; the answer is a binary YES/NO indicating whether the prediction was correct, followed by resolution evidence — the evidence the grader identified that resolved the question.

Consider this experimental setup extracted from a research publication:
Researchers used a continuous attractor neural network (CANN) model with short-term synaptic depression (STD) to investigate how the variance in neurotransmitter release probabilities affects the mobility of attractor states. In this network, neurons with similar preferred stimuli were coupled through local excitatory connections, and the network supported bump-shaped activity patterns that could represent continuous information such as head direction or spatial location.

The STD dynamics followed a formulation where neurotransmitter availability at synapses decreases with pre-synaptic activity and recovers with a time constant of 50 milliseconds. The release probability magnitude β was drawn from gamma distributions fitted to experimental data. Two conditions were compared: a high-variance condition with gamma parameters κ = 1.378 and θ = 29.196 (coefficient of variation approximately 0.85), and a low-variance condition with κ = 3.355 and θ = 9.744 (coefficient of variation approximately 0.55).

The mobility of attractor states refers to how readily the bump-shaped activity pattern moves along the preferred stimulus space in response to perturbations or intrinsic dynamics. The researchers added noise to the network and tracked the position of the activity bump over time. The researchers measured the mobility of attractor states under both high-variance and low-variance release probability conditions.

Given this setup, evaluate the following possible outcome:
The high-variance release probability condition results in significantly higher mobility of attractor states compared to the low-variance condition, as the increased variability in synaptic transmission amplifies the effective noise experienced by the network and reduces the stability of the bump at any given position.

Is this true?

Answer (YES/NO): YES